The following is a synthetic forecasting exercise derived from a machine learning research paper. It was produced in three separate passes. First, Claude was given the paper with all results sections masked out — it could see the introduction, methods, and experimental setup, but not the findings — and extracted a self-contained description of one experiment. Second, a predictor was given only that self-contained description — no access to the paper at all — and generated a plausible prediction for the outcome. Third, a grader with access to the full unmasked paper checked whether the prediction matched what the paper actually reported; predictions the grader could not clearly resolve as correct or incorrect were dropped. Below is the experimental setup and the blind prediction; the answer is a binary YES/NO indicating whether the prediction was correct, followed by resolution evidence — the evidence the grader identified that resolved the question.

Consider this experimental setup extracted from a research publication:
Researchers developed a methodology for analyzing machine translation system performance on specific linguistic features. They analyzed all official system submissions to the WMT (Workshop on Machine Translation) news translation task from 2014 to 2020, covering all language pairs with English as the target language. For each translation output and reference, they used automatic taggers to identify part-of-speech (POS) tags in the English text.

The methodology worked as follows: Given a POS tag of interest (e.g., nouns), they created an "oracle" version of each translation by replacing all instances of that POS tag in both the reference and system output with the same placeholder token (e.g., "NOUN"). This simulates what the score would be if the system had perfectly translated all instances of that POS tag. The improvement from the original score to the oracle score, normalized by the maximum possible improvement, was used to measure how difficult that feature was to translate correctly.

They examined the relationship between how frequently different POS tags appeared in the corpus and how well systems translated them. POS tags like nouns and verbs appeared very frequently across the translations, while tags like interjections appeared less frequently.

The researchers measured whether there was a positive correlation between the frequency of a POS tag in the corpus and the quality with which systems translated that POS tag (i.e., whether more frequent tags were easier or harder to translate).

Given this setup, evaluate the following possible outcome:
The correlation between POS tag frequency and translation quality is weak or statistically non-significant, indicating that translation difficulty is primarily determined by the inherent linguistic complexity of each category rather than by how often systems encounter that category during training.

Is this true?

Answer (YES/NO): YES